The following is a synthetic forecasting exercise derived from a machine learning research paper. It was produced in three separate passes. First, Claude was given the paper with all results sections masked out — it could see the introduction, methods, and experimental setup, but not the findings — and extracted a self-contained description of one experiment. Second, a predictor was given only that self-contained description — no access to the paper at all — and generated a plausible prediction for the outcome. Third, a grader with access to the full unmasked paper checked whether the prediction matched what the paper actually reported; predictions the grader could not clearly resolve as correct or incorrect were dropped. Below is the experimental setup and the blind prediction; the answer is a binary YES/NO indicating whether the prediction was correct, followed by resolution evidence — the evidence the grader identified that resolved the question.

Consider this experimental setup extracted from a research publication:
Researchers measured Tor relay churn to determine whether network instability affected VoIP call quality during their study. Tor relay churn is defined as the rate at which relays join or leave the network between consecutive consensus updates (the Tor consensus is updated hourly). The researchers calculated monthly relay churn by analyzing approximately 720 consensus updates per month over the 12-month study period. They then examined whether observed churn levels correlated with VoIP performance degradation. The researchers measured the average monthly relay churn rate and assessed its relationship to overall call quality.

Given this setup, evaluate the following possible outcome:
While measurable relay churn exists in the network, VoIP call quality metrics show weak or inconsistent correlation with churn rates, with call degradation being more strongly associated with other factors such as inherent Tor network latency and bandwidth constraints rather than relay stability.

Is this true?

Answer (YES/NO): NO